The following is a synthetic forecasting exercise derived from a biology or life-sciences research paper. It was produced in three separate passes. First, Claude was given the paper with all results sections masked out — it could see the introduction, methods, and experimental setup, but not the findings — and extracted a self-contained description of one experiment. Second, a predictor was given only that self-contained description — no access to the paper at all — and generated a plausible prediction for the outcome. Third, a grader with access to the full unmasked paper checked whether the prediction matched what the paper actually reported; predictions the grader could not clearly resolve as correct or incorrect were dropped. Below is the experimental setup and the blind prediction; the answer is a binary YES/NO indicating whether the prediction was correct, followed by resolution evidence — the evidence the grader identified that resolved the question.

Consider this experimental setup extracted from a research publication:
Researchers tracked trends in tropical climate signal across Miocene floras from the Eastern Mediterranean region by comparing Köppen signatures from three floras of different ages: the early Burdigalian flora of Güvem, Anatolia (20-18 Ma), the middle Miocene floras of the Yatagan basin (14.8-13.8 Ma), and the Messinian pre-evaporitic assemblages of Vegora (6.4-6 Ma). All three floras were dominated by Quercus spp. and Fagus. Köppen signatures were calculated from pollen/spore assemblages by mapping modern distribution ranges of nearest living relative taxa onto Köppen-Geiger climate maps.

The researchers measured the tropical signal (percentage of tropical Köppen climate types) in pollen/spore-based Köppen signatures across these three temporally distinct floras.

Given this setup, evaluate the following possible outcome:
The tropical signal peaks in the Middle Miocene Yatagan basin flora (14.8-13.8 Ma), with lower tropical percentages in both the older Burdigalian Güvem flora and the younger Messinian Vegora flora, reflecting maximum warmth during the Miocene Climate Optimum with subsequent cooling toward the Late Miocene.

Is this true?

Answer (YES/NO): NO